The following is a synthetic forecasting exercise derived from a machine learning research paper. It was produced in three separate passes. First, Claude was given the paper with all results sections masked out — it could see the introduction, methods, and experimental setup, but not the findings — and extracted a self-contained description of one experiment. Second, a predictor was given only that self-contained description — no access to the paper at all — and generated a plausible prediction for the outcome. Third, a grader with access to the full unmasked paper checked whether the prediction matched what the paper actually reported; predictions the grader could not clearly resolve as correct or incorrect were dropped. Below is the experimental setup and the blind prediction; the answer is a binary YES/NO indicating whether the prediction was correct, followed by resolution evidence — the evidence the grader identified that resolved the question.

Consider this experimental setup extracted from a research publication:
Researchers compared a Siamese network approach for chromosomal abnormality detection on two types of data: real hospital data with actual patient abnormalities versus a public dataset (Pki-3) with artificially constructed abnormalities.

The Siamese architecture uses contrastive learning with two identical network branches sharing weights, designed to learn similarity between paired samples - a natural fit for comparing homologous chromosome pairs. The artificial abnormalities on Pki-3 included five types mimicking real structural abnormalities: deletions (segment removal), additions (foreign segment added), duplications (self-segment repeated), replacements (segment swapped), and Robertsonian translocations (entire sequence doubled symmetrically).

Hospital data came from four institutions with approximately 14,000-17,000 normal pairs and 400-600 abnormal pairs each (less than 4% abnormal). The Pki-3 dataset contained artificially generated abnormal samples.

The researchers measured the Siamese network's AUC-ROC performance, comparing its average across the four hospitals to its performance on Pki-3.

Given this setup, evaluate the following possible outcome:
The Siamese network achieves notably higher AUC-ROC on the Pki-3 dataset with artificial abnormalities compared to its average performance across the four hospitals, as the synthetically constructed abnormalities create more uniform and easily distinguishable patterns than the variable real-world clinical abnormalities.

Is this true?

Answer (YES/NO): YES